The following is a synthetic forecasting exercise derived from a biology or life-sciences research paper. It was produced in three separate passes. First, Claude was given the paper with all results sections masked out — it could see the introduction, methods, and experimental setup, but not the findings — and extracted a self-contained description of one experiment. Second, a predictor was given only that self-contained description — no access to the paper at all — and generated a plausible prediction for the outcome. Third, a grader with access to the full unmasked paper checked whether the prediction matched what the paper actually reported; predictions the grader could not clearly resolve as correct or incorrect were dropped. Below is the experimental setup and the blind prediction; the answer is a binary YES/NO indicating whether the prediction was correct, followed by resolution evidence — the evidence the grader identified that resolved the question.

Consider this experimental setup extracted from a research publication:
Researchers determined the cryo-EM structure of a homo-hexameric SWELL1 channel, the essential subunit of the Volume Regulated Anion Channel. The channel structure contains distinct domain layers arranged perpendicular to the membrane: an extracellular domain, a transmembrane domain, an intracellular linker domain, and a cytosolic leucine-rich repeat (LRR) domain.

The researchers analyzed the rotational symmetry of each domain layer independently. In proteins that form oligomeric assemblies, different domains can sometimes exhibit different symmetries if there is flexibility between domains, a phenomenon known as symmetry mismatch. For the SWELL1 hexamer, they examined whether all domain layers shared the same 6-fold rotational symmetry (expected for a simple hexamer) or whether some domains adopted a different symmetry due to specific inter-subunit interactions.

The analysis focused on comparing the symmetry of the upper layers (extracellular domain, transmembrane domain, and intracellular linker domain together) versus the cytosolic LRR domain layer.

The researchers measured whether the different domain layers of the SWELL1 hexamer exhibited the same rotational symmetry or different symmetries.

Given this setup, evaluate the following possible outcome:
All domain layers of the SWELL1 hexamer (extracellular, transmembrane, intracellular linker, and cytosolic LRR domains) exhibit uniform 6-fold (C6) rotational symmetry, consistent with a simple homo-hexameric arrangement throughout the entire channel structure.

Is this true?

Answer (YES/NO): NO